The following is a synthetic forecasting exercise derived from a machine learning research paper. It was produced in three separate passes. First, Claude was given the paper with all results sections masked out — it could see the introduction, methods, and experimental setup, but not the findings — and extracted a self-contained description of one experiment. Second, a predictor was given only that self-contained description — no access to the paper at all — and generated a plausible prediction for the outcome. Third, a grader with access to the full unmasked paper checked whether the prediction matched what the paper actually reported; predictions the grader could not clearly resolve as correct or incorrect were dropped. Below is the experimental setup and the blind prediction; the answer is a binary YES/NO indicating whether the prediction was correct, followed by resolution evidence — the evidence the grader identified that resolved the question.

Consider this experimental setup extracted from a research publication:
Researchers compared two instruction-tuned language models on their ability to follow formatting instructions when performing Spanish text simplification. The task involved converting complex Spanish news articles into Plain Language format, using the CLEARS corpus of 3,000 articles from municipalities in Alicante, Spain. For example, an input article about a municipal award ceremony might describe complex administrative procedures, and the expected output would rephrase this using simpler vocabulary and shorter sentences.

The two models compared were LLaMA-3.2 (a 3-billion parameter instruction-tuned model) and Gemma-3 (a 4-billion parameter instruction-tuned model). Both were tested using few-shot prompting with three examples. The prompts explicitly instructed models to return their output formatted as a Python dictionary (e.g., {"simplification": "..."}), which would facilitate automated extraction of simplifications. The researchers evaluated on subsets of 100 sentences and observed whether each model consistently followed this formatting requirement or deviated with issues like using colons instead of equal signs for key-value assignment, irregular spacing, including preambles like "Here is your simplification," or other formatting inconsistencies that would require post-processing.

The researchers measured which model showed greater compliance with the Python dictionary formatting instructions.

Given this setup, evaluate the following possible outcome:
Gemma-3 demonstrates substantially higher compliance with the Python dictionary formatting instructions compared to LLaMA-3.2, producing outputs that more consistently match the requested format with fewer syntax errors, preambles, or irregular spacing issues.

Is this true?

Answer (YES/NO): YES